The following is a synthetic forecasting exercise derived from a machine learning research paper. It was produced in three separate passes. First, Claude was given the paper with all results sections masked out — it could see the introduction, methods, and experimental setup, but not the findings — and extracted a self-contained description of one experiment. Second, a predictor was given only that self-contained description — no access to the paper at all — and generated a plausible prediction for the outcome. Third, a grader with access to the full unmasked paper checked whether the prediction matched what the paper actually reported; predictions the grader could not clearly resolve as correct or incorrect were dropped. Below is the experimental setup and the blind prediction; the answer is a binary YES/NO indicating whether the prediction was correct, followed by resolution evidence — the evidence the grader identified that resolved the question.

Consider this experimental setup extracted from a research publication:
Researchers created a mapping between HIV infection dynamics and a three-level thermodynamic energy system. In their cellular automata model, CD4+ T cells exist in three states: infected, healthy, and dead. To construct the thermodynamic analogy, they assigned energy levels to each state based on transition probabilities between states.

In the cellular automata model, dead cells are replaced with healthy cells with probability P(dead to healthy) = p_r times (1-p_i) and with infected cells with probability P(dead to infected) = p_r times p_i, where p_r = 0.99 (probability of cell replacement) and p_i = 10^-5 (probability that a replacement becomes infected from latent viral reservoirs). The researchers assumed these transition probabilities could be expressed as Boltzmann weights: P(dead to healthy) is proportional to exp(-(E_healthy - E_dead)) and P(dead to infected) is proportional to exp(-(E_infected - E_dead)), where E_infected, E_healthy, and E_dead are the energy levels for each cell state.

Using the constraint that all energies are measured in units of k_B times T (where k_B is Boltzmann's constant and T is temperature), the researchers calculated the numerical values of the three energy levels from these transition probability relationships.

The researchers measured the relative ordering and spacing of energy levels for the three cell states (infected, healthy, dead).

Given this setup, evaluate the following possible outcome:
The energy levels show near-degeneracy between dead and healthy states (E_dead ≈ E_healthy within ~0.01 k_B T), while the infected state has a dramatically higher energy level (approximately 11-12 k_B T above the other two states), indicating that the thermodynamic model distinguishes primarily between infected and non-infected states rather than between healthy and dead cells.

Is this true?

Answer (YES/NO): YES